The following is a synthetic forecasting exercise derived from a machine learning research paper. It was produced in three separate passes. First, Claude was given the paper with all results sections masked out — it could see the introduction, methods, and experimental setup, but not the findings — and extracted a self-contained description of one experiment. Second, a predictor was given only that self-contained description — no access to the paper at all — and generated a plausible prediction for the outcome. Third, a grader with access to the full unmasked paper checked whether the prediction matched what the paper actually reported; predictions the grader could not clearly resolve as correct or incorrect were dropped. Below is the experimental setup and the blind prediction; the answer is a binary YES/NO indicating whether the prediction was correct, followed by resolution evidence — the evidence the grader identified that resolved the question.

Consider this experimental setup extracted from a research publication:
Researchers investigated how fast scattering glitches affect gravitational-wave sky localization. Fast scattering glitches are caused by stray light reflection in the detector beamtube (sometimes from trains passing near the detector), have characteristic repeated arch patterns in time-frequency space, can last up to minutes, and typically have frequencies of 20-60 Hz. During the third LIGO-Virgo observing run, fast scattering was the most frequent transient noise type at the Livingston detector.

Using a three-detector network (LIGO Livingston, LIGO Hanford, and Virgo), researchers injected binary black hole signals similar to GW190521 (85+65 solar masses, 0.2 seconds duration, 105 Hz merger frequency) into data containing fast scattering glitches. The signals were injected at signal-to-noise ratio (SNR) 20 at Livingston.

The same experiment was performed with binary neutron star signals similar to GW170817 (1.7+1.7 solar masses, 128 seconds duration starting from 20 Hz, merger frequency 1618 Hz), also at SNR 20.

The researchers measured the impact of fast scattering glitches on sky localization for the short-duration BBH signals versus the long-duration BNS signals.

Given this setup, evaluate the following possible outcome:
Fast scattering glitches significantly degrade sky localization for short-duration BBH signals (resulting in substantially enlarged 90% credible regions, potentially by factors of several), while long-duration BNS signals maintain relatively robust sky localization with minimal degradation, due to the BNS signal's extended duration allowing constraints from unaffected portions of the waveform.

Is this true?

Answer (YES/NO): NO